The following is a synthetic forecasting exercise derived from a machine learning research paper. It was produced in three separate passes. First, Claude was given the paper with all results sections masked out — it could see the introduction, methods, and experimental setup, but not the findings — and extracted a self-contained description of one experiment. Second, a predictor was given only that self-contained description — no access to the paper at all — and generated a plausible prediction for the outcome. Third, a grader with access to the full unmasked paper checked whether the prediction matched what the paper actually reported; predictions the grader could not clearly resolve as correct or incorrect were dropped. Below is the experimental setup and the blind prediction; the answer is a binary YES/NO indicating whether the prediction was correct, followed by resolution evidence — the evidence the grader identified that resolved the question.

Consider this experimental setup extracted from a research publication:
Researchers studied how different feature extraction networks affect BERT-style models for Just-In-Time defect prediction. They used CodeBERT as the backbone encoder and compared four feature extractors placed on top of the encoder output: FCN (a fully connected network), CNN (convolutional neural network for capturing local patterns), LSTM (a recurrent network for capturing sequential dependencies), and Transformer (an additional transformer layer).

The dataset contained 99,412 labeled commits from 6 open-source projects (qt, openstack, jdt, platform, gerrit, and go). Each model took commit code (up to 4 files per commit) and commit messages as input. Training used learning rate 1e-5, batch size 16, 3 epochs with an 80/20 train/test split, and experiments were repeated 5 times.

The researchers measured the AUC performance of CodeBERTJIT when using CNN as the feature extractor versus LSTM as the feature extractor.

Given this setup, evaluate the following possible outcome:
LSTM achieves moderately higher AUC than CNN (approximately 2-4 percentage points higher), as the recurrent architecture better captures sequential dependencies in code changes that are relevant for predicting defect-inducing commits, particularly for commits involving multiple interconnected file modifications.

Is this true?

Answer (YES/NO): NO